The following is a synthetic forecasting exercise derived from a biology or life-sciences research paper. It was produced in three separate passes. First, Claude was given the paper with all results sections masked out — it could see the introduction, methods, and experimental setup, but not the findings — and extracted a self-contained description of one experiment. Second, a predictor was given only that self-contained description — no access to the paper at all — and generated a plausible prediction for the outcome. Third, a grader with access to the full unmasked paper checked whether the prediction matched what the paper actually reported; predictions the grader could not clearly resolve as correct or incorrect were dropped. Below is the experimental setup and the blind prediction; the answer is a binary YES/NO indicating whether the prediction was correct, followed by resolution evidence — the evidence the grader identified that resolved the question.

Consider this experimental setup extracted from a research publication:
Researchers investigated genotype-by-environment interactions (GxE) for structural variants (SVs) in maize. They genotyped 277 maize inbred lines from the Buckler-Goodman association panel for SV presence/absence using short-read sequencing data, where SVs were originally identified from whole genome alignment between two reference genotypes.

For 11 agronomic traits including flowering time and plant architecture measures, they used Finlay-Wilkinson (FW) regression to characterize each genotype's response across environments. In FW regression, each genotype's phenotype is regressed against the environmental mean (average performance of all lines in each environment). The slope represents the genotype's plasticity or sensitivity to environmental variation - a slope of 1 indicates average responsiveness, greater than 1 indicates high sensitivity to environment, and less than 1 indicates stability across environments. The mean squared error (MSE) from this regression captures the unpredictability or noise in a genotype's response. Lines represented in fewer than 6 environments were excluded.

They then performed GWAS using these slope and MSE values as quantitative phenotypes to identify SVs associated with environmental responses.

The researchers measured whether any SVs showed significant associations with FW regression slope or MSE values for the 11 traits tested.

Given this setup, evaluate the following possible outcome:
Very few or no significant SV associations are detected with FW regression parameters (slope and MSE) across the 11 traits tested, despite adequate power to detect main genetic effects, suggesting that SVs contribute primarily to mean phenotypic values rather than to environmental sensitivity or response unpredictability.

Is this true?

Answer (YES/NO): NO